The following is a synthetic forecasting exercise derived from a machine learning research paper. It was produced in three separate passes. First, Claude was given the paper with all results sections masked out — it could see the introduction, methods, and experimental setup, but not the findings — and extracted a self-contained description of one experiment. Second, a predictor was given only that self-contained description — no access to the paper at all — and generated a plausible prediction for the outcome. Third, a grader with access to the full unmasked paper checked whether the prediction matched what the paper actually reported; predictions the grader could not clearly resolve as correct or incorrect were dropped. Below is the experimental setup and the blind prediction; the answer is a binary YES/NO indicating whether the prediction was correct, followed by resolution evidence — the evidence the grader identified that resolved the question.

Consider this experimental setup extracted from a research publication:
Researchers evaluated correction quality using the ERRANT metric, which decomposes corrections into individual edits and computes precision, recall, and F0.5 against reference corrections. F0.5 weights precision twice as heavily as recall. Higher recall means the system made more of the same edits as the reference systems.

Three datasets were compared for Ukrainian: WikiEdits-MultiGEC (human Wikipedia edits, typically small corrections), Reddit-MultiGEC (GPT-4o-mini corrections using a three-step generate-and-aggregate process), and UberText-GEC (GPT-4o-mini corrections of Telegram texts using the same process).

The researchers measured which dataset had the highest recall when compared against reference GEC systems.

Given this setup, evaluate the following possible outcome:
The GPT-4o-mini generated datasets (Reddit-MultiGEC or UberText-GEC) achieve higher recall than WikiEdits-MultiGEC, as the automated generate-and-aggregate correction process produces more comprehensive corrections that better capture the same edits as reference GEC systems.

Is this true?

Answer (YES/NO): YES